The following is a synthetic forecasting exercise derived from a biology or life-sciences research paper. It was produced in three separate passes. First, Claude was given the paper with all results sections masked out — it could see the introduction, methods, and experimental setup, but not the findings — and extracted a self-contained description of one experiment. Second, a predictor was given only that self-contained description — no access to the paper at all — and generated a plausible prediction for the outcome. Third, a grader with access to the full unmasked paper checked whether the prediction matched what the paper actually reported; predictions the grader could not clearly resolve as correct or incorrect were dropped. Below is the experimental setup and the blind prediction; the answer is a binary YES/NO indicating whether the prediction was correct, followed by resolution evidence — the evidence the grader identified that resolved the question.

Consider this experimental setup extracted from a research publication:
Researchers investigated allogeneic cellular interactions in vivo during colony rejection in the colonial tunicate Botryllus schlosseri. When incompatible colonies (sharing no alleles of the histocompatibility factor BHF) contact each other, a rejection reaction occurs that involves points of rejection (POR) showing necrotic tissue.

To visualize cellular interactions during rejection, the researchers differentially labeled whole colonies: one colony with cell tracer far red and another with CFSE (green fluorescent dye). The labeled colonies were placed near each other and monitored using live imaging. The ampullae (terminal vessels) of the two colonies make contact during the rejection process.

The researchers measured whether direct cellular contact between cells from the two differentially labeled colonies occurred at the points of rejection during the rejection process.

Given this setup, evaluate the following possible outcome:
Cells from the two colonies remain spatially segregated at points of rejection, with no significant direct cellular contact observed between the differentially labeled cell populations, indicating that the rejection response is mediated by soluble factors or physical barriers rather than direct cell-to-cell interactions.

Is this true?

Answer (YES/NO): NO